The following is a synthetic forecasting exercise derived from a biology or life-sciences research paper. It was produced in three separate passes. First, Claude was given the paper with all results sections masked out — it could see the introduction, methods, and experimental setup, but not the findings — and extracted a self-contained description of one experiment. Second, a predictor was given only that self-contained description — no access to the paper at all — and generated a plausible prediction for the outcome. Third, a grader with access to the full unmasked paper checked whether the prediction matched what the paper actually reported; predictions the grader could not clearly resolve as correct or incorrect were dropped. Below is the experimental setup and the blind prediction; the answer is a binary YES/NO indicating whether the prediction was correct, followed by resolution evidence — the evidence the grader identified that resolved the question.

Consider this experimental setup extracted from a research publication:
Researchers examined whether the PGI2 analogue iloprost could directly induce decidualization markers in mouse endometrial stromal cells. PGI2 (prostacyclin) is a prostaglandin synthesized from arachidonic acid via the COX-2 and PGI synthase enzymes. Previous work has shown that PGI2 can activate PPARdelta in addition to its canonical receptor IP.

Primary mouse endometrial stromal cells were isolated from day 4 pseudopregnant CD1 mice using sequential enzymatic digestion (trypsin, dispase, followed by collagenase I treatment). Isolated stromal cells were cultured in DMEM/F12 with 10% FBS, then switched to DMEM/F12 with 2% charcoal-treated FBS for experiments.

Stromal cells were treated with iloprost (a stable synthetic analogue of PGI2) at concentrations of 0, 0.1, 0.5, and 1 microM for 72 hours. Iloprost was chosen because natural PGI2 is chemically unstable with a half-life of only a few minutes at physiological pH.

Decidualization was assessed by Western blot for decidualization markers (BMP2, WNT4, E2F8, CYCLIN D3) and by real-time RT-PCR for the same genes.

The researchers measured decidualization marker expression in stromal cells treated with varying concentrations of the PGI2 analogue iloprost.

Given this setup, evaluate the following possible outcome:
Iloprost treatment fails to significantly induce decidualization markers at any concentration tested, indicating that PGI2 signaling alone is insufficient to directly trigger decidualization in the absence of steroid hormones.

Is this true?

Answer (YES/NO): NO